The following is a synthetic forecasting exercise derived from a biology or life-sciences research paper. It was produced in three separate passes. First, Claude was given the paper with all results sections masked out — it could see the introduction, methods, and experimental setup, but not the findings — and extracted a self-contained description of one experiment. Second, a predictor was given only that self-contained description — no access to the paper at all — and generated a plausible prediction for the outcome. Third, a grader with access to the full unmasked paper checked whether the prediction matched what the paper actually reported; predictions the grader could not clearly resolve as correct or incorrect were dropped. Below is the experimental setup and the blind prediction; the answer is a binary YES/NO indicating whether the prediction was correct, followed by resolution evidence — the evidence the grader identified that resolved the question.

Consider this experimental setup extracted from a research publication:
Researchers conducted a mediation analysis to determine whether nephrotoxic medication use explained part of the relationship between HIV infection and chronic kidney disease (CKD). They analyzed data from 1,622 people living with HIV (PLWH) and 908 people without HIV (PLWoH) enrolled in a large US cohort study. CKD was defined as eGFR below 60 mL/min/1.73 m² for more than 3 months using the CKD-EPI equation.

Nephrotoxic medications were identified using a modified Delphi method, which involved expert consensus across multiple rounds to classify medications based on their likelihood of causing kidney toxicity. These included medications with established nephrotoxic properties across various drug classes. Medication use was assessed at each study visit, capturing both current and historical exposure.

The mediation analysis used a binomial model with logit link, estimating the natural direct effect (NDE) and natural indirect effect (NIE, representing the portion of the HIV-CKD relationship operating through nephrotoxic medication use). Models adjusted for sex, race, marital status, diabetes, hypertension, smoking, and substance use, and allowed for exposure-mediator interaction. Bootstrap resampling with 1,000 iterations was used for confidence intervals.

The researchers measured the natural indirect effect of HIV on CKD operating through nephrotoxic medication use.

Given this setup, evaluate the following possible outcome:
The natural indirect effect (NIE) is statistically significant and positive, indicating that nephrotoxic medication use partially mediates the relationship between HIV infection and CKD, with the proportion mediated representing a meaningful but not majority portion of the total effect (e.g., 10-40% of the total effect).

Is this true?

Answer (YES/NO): NO